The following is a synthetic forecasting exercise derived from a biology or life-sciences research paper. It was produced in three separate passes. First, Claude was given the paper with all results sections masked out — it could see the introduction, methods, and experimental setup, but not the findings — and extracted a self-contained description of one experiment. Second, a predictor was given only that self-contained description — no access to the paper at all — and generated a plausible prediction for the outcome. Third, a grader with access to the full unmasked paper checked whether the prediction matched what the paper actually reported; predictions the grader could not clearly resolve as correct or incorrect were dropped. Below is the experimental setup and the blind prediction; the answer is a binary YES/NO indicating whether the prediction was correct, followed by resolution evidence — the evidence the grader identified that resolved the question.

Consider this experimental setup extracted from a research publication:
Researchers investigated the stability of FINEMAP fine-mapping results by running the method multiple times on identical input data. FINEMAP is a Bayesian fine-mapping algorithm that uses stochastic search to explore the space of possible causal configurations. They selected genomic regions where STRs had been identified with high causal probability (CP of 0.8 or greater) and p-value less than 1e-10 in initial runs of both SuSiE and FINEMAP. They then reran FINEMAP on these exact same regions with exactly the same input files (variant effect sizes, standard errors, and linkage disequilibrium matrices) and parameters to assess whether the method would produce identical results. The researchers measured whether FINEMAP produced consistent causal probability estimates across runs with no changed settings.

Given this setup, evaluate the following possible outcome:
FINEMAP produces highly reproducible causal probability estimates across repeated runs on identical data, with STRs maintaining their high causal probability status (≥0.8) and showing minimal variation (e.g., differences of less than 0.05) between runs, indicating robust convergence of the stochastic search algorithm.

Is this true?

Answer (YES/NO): NO